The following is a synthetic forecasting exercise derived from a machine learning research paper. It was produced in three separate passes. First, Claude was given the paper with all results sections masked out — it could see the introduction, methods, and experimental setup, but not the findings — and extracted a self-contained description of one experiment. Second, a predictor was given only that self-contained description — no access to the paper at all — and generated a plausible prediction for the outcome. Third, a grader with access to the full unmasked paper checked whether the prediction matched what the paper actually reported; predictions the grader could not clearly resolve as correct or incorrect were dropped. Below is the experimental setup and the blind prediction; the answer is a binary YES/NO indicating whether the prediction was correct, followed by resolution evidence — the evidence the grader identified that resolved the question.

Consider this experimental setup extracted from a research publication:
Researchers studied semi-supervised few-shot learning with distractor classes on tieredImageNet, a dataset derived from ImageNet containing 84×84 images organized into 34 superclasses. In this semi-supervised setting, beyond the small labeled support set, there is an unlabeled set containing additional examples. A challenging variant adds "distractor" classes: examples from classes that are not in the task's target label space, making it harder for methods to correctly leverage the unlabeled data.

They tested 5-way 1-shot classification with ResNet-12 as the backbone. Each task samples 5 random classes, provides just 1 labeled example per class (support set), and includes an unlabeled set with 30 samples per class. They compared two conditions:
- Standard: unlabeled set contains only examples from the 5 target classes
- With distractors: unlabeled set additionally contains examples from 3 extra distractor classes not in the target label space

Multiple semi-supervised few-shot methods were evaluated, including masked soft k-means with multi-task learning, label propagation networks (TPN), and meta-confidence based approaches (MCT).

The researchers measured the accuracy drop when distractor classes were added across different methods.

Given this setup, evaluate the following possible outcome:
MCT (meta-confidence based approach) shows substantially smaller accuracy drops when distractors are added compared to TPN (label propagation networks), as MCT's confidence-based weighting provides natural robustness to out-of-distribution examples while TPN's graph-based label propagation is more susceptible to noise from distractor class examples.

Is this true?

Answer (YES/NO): NO